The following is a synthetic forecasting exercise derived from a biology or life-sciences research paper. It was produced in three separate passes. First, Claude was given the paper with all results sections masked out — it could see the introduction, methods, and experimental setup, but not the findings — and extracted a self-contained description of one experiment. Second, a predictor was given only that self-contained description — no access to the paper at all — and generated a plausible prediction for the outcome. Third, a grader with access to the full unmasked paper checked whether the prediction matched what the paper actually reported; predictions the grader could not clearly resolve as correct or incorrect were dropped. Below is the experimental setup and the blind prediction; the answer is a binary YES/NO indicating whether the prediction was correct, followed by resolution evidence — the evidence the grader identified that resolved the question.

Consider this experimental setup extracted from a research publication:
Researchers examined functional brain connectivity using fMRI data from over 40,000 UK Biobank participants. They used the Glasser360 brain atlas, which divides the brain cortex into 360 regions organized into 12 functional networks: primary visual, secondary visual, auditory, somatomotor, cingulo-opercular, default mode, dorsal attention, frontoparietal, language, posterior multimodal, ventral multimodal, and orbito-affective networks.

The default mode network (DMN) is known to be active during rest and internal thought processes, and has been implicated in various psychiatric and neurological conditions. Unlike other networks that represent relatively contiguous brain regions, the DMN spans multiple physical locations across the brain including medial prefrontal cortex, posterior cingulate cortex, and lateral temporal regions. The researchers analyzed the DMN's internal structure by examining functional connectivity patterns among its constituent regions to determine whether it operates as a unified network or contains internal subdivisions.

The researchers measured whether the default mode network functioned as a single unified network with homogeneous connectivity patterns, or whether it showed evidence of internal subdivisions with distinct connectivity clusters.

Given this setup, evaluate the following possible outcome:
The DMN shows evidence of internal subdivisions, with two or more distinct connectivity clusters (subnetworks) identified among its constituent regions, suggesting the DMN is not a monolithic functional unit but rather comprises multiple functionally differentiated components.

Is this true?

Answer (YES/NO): YES